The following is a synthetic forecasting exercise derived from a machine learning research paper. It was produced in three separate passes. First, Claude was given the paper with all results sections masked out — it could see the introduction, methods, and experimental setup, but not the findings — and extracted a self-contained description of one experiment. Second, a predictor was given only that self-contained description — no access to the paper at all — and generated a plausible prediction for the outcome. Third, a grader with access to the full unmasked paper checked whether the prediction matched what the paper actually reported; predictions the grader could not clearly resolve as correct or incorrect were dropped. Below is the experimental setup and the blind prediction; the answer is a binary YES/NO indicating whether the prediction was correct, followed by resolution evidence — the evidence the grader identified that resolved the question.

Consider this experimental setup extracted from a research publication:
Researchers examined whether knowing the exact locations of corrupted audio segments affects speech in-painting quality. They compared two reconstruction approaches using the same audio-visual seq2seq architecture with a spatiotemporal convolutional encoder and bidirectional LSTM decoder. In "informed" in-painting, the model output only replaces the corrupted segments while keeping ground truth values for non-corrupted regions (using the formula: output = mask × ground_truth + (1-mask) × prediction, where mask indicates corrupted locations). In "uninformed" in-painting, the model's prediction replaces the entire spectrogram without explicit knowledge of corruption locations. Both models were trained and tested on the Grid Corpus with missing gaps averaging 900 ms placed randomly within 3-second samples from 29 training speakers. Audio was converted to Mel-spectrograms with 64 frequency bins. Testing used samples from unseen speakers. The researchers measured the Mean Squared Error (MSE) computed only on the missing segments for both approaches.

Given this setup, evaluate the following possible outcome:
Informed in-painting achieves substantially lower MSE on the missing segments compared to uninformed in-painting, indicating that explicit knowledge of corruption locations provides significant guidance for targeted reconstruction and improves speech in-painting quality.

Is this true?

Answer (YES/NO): NO